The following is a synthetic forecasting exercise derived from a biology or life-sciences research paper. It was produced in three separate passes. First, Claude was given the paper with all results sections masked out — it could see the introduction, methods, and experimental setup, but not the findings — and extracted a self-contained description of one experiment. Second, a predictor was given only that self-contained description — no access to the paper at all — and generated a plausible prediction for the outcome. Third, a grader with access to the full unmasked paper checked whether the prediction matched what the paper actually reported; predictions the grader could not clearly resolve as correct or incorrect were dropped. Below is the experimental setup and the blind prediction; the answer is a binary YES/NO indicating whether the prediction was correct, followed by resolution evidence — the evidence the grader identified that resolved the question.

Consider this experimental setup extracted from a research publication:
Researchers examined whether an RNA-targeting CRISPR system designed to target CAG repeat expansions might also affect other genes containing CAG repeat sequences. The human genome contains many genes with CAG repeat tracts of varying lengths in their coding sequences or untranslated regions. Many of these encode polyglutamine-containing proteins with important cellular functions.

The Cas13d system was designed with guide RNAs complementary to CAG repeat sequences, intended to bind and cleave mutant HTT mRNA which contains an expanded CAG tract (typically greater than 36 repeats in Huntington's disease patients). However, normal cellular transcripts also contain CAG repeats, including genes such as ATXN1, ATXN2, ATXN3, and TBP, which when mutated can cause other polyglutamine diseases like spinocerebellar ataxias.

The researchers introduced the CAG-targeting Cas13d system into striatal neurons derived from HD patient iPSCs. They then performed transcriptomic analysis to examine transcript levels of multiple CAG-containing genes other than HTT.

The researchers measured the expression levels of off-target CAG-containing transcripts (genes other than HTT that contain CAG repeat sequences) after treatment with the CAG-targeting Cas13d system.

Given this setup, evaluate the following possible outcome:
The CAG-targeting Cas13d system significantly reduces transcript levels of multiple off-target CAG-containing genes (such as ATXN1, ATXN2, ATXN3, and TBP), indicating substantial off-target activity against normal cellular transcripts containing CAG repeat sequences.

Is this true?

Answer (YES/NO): NO